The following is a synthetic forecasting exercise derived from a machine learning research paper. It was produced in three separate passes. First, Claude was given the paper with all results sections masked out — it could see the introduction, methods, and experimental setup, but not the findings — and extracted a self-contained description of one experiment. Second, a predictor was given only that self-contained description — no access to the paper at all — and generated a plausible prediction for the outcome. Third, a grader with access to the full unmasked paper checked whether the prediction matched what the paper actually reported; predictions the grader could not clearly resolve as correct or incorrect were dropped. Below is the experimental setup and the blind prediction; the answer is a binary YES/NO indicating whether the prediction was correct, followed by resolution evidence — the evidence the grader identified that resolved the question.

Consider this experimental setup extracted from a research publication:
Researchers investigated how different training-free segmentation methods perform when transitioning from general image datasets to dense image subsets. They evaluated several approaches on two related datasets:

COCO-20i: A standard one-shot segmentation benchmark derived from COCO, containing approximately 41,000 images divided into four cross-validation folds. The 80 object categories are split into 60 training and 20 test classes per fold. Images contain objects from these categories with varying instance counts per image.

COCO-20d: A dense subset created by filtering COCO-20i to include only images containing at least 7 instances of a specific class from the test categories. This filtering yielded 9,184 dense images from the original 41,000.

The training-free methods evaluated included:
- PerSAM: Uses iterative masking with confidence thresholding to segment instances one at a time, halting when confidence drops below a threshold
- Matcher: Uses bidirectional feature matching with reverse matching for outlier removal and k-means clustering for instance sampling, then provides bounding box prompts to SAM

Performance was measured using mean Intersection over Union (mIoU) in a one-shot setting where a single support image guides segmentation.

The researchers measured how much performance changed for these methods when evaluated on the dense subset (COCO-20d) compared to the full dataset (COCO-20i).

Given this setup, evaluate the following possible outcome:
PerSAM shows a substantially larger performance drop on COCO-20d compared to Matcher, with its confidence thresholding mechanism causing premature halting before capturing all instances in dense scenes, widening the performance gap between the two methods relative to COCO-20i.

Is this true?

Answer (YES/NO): NO